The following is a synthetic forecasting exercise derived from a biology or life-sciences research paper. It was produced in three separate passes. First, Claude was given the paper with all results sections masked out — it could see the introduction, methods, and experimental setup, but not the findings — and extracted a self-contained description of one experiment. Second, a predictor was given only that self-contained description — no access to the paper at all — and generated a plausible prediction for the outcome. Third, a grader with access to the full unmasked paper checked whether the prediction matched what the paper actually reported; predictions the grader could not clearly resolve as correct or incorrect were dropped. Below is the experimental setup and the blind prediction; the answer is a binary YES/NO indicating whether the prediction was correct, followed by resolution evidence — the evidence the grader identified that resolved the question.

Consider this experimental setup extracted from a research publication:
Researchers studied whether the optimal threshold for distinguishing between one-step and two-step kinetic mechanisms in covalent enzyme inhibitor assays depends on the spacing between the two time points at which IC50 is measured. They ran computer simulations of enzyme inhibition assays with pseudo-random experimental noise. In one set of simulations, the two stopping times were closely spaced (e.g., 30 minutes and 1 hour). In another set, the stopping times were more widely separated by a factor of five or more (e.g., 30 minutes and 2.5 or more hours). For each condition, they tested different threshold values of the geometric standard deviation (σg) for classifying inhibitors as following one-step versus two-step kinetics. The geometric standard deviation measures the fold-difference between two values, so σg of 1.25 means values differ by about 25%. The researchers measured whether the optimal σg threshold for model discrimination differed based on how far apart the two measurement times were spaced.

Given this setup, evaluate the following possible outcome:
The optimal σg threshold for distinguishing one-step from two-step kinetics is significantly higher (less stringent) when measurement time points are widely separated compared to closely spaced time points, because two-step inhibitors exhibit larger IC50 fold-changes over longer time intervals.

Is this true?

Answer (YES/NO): YES